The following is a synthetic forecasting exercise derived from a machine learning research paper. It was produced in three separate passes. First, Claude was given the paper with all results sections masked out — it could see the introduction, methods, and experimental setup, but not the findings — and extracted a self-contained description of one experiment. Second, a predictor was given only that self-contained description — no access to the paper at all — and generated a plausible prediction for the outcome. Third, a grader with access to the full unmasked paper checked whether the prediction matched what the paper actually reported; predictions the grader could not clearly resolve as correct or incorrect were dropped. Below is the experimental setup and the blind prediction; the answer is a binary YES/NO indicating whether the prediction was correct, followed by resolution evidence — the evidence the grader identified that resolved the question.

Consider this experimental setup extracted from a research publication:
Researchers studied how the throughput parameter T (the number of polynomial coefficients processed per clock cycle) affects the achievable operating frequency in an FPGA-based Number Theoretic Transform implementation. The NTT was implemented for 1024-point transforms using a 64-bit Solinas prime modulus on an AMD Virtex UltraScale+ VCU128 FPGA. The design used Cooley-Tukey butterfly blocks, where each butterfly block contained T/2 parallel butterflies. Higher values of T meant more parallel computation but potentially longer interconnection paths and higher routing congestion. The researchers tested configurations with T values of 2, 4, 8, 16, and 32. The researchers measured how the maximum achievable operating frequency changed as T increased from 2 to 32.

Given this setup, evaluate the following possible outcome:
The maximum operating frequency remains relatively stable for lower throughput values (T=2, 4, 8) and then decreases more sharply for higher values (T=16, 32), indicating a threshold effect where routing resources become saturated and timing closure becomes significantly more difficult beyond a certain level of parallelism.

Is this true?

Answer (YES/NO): NO